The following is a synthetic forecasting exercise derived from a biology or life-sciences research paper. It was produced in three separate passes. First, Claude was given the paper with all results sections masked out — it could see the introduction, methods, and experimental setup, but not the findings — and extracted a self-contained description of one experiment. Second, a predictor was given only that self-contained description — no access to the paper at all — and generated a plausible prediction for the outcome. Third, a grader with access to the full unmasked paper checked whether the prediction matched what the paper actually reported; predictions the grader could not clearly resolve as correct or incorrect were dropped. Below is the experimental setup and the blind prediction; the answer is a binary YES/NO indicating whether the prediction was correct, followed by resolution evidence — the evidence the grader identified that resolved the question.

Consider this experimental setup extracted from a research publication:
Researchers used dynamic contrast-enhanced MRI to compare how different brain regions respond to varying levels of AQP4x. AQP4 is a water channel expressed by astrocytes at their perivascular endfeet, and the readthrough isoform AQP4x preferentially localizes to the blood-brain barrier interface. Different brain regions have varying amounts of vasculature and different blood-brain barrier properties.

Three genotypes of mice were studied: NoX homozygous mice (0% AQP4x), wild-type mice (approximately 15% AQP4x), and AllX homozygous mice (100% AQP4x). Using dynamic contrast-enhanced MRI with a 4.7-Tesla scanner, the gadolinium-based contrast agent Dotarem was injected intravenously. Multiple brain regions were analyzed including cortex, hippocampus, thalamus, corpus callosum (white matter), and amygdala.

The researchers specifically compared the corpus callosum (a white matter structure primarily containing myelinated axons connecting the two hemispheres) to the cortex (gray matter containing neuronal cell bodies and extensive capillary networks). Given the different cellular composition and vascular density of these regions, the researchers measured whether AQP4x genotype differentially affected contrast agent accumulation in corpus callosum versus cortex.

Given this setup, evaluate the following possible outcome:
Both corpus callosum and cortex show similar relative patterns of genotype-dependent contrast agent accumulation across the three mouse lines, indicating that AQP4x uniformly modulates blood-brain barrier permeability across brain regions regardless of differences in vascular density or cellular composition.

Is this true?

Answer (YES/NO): YES